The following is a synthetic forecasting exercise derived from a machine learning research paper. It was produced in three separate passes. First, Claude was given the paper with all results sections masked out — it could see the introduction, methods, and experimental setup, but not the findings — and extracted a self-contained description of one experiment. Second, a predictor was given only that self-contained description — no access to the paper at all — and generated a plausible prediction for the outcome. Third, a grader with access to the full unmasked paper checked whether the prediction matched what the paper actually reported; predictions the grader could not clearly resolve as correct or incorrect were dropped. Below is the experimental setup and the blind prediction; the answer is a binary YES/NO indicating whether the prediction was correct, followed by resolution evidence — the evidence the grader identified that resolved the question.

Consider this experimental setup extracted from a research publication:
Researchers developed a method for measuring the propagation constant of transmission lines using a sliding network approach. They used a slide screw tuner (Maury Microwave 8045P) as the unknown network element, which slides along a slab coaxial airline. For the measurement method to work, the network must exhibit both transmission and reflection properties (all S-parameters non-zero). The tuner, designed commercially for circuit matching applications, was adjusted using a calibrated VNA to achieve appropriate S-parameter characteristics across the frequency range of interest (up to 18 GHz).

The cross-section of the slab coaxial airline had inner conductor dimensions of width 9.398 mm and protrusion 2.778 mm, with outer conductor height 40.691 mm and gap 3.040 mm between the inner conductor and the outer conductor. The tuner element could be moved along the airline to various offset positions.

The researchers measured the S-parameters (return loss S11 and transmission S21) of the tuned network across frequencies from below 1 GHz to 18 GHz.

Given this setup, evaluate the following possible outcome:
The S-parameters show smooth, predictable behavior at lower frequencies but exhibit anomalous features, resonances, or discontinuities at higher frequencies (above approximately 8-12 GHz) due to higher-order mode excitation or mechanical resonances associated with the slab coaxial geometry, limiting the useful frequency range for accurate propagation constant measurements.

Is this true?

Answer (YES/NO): NO